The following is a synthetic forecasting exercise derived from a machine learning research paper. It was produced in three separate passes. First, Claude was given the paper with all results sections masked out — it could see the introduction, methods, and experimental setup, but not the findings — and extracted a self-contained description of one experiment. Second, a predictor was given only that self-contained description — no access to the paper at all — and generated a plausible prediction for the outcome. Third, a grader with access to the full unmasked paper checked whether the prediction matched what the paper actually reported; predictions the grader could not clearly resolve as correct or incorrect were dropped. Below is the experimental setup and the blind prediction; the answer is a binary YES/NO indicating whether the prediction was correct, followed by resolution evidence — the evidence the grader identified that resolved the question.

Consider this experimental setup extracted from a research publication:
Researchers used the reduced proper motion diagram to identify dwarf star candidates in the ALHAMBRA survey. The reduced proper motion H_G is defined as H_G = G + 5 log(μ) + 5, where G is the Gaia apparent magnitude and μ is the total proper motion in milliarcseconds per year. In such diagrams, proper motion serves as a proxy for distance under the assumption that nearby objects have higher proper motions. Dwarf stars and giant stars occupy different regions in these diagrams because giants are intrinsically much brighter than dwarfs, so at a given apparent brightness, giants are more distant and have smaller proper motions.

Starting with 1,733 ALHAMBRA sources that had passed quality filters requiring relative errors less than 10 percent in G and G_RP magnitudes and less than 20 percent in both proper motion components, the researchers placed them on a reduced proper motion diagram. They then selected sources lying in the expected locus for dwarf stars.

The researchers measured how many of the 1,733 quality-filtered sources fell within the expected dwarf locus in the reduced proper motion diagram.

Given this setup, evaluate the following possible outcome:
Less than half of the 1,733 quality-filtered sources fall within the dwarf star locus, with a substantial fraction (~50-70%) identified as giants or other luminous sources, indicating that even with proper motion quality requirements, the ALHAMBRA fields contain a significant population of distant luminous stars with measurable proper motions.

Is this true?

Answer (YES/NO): NO